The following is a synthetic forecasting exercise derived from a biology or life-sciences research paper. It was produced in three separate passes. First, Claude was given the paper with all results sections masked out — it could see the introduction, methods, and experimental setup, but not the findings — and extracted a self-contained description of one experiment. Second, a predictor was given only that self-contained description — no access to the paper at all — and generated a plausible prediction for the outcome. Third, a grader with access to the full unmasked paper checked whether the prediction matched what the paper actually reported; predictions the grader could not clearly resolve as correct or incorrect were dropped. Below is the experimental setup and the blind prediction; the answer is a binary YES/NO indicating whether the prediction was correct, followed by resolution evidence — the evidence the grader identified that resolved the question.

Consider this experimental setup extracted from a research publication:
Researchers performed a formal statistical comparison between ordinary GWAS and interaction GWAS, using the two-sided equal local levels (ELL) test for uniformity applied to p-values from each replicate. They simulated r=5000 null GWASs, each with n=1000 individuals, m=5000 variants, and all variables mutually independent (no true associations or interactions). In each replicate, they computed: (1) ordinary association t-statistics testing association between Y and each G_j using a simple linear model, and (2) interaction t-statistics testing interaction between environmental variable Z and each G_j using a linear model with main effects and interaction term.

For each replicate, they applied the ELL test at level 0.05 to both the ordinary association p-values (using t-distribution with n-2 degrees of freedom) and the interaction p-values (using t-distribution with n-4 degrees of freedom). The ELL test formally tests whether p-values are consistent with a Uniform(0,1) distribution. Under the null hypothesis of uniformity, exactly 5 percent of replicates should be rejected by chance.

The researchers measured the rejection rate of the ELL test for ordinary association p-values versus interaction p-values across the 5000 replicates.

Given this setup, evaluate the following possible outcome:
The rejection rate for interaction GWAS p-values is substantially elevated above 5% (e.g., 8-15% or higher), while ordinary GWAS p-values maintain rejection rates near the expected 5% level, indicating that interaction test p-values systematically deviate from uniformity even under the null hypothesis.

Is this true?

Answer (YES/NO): YES